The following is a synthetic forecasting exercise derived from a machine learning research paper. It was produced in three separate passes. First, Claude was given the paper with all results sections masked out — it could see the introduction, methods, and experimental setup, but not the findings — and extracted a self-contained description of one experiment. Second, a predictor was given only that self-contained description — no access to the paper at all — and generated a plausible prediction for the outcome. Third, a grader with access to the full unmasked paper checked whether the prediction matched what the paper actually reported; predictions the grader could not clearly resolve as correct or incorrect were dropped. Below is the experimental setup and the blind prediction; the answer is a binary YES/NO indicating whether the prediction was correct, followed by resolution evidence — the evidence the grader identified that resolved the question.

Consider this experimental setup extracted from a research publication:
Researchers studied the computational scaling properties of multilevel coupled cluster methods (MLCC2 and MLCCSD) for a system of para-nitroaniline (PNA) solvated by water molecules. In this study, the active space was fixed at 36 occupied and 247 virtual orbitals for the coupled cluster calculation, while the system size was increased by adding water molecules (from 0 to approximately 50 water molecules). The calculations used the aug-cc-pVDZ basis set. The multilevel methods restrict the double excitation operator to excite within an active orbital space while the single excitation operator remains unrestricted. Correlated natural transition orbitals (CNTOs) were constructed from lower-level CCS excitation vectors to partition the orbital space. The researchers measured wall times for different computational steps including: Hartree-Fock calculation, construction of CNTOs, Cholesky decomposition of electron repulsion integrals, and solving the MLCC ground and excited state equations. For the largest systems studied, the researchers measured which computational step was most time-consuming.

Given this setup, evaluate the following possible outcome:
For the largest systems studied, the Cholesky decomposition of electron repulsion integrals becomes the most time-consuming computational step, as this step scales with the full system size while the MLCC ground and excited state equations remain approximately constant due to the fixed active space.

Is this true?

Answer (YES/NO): NO